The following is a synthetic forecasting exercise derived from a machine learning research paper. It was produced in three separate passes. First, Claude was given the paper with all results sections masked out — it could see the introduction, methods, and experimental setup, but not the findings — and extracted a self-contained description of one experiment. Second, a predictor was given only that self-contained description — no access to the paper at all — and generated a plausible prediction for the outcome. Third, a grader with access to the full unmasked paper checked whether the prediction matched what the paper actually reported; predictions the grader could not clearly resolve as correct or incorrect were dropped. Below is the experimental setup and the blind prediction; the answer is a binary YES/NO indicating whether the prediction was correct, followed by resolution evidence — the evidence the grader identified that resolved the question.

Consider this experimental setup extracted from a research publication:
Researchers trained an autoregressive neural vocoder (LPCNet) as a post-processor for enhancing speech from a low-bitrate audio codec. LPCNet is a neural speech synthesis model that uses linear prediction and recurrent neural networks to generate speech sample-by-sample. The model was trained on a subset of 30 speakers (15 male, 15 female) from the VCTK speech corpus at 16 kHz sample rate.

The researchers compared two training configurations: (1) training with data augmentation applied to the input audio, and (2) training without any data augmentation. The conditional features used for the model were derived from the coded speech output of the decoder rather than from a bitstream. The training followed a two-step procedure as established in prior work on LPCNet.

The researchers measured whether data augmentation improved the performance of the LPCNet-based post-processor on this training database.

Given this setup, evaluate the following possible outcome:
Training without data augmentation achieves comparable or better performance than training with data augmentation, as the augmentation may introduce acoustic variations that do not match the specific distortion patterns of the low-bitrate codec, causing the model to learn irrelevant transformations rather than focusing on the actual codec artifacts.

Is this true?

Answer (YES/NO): YES